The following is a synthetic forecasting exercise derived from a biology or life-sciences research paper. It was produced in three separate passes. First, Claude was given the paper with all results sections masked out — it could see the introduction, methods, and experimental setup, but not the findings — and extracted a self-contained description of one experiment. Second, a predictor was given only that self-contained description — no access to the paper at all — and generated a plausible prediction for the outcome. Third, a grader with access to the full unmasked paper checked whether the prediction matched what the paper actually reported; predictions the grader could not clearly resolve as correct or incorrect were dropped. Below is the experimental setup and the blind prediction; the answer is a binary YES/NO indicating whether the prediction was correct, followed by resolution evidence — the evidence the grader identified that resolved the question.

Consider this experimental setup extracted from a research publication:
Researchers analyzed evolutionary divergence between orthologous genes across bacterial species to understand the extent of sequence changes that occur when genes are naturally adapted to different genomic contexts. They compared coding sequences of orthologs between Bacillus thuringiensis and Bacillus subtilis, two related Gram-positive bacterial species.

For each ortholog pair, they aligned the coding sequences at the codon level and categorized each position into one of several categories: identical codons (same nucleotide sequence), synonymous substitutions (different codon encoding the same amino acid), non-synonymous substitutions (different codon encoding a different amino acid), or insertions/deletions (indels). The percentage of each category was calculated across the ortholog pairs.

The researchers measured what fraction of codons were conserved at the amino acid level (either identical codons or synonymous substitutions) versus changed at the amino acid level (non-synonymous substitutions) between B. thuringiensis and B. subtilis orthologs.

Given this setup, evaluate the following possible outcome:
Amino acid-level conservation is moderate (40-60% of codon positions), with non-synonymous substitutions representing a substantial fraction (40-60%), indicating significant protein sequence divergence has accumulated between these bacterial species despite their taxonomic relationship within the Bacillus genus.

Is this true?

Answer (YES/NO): YES